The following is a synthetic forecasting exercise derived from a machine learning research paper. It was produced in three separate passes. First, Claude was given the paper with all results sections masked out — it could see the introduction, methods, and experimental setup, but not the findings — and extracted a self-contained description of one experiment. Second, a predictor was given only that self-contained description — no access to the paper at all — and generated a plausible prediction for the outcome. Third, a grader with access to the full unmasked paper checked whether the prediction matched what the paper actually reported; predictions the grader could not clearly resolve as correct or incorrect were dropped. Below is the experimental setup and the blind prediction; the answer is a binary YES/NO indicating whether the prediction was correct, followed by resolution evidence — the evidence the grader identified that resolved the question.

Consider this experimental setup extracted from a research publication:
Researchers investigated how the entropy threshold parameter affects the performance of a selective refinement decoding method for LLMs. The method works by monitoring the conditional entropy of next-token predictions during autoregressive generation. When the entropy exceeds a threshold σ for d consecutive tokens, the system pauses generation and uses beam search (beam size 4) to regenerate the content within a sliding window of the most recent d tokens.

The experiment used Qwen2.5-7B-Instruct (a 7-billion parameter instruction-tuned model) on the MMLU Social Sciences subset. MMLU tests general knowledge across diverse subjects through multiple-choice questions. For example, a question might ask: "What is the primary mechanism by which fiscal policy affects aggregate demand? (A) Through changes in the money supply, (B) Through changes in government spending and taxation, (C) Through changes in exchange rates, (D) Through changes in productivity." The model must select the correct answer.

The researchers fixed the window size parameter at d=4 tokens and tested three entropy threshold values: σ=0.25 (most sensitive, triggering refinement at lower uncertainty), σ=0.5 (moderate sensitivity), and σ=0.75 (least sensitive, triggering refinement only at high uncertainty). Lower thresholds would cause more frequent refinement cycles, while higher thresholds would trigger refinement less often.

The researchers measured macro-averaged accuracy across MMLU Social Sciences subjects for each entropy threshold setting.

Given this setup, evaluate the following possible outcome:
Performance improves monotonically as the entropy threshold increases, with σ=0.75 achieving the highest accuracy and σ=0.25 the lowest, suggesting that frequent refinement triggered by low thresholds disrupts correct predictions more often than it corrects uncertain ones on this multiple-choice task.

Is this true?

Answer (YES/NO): NO